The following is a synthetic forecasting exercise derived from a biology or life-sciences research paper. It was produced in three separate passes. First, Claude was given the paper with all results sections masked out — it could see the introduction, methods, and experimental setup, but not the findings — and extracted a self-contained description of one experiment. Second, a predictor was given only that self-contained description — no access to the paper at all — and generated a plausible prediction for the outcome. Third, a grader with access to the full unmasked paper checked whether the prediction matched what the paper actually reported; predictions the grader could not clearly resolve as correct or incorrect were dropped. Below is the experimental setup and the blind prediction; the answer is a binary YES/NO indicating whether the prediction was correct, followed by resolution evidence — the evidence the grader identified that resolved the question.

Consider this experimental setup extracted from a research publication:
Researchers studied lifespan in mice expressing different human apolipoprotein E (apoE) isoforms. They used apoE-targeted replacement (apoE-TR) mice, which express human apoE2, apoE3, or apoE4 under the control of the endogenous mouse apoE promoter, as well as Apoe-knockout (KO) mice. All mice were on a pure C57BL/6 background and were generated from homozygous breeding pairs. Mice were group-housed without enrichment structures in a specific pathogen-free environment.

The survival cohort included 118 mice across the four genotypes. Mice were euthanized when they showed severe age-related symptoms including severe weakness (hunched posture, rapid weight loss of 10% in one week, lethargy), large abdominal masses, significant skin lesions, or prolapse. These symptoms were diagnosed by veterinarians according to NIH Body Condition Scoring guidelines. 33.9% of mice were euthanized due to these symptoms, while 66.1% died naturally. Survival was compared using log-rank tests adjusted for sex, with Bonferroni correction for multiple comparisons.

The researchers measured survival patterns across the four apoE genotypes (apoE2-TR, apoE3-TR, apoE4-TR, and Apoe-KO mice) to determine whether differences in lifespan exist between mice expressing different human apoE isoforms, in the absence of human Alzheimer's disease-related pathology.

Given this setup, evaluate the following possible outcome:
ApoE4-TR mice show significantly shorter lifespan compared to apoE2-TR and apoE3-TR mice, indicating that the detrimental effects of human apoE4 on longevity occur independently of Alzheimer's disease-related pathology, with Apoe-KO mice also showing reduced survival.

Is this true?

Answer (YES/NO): NO